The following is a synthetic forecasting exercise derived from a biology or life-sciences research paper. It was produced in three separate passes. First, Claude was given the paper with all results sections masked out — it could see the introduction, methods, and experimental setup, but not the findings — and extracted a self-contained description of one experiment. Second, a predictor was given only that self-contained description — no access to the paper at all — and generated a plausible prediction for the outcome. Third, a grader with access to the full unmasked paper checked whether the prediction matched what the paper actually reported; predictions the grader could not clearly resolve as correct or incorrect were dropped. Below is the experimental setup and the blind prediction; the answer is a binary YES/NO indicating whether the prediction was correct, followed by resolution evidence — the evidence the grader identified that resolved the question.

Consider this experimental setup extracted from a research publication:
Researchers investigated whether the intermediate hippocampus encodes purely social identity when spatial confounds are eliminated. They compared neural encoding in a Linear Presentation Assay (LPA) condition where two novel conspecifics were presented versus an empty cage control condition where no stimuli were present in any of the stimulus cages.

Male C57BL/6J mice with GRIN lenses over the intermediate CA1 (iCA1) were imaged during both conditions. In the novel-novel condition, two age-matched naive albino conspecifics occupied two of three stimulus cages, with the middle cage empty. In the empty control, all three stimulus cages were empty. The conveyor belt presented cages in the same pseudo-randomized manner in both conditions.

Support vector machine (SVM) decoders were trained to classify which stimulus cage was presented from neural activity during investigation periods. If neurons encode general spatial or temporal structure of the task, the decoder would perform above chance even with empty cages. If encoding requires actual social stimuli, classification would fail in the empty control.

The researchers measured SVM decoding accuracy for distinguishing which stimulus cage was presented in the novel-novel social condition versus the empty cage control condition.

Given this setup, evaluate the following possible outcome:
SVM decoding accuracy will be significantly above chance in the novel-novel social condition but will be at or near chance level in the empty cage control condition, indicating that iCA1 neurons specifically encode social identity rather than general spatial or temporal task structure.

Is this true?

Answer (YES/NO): YES